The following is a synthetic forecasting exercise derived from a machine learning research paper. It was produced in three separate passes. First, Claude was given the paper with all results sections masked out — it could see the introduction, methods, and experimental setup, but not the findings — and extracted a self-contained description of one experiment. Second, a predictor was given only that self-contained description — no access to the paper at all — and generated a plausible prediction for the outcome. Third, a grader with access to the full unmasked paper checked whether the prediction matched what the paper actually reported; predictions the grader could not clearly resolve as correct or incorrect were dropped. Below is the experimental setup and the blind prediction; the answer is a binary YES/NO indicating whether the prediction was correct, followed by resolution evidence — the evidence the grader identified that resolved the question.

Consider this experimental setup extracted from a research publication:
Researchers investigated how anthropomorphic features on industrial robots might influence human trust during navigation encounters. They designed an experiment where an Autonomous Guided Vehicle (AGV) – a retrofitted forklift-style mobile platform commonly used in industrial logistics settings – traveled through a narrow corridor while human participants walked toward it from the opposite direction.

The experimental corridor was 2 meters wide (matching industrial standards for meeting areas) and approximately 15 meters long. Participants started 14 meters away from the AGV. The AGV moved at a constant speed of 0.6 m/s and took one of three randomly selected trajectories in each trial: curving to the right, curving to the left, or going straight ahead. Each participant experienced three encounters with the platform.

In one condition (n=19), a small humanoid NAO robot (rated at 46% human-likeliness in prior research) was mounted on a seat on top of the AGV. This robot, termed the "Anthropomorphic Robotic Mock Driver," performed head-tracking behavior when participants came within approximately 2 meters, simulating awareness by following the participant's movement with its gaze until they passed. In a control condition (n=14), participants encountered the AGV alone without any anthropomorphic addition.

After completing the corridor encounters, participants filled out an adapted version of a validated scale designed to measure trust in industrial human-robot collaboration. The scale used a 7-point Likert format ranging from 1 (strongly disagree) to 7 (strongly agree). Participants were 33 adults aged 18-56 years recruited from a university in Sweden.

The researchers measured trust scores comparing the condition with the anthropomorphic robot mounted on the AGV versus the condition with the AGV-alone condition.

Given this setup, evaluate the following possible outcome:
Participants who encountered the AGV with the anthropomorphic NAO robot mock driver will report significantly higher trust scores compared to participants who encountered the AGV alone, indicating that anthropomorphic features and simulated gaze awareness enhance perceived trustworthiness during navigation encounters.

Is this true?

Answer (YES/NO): NO